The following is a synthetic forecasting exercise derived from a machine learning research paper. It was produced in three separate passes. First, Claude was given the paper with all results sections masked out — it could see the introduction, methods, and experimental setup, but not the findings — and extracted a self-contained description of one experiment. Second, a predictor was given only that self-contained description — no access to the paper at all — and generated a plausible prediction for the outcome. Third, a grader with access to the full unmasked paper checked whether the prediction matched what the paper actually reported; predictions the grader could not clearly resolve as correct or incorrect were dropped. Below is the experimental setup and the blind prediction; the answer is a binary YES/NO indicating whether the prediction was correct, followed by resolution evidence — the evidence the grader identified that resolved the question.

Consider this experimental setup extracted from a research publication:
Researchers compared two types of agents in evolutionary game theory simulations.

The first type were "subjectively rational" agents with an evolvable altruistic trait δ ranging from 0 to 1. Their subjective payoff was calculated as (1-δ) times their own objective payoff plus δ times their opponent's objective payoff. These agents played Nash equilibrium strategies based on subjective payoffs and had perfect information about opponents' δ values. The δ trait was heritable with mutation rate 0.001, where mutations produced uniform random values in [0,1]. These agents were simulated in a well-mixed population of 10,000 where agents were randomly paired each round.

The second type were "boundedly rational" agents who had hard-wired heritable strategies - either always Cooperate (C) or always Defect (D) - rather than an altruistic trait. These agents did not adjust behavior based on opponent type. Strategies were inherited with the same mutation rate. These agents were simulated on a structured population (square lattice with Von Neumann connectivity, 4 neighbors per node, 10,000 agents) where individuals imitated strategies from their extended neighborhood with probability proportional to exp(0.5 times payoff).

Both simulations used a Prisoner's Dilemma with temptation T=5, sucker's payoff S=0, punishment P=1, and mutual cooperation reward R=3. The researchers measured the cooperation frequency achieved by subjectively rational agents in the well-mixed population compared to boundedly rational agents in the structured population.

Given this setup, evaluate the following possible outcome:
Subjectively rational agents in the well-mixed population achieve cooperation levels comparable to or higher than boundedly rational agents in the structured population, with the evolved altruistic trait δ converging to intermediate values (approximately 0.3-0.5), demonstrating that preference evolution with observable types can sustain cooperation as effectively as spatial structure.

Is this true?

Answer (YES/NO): NO